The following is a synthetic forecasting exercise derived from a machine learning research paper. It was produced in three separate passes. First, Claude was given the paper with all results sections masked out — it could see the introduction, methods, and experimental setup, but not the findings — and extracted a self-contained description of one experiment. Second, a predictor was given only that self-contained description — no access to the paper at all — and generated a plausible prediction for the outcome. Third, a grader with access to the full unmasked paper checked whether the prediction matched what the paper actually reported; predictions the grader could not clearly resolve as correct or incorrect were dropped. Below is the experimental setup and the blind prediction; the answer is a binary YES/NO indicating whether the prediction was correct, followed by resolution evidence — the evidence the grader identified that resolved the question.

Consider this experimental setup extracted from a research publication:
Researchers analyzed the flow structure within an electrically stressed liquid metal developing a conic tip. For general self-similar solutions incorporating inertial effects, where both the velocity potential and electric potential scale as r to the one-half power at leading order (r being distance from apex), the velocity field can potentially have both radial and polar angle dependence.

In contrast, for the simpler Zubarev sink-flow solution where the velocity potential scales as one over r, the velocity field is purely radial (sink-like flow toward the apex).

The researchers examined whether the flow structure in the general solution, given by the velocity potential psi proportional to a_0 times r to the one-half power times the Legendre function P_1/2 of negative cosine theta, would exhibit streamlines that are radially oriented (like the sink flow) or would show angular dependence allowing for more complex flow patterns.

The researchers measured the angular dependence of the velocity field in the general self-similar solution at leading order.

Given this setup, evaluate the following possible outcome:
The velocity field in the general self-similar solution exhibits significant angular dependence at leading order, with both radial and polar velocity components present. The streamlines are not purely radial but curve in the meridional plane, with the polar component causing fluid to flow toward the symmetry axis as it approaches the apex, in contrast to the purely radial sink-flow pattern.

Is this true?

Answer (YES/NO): YES